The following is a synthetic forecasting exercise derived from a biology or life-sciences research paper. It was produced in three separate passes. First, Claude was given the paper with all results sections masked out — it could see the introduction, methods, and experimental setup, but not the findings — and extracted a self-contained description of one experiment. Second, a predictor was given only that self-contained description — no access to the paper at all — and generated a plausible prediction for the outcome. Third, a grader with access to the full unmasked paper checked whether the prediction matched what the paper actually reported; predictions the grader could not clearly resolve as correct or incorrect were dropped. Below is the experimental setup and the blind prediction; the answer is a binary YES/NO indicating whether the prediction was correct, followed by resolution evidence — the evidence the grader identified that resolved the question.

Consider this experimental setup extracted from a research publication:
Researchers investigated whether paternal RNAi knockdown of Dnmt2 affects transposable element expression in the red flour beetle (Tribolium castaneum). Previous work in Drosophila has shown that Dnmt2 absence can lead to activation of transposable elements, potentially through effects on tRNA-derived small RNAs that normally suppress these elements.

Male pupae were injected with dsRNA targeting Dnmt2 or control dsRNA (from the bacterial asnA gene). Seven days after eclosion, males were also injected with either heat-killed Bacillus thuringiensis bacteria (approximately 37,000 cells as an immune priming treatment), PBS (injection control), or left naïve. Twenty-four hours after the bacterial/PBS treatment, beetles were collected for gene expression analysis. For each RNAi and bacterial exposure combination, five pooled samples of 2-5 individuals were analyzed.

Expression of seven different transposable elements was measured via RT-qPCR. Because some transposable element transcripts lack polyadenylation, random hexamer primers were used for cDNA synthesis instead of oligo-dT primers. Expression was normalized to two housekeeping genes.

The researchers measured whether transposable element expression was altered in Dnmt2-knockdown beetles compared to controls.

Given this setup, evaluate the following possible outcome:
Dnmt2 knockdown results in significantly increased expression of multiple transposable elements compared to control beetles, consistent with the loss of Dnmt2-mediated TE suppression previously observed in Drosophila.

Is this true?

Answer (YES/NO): NO